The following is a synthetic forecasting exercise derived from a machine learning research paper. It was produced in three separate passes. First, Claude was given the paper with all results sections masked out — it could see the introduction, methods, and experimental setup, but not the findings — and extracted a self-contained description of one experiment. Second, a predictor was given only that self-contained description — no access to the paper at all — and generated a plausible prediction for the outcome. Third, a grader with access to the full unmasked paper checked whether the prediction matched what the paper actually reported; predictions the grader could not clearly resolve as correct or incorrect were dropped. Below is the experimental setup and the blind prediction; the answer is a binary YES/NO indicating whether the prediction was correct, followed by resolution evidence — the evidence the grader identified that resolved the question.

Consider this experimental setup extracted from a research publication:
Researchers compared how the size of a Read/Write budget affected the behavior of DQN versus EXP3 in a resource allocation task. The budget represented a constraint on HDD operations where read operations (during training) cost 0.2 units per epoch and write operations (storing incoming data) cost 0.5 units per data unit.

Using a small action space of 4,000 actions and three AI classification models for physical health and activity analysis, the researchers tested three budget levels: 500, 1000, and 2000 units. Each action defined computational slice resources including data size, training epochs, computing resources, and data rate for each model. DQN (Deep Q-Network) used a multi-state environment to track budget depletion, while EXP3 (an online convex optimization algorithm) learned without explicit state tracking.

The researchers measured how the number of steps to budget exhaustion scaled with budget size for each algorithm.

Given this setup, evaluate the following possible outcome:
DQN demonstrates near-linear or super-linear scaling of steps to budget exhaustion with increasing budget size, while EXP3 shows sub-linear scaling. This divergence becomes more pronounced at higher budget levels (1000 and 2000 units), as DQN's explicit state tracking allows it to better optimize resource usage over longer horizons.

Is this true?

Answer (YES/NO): YES